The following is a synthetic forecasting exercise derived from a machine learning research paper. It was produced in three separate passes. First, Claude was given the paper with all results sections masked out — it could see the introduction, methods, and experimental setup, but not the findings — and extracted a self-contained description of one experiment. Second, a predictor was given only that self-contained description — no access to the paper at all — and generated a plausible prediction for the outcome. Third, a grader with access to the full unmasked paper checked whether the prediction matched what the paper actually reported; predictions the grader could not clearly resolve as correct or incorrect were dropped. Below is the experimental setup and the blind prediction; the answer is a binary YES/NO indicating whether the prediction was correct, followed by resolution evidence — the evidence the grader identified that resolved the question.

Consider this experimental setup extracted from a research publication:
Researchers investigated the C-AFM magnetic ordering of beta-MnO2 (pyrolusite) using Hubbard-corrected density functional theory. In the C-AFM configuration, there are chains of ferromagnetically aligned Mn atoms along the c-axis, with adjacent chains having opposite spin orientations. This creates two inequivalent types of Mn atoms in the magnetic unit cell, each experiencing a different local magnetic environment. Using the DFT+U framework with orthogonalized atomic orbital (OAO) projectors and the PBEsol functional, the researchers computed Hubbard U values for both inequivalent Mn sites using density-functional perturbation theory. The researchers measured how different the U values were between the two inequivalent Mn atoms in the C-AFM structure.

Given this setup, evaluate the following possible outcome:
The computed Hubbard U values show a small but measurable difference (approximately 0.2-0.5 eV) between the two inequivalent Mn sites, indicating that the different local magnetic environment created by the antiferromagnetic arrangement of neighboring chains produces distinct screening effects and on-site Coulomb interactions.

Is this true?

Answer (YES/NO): NO